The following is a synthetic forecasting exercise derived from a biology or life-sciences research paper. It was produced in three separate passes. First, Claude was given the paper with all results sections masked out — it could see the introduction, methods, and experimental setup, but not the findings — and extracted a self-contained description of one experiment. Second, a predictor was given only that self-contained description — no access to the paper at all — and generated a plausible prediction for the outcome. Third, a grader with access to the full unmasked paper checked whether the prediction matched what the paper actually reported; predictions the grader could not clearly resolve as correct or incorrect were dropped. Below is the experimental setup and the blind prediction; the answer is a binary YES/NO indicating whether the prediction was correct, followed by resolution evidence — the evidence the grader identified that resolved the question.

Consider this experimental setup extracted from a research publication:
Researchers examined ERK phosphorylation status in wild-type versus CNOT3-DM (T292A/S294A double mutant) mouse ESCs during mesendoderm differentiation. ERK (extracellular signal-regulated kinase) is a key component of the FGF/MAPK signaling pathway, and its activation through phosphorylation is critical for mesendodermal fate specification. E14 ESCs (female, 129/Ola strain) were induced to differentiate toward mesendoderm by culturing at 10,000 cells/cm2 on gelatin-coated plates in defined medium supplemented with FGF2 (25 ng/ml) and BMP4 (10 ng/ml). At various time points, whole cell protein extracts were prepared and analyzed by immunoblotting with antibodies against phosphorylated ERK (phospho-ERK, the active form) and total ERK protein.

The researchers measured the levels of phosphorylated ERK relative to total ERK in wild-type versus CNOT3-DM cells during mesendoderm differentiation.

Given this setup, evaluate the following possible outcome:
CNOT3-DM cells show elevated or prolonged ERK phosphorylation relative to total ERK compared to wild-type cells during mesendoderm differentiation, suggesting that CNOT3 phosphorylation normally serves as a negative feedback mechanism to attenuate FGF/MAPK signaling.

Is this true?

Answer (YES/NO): NO